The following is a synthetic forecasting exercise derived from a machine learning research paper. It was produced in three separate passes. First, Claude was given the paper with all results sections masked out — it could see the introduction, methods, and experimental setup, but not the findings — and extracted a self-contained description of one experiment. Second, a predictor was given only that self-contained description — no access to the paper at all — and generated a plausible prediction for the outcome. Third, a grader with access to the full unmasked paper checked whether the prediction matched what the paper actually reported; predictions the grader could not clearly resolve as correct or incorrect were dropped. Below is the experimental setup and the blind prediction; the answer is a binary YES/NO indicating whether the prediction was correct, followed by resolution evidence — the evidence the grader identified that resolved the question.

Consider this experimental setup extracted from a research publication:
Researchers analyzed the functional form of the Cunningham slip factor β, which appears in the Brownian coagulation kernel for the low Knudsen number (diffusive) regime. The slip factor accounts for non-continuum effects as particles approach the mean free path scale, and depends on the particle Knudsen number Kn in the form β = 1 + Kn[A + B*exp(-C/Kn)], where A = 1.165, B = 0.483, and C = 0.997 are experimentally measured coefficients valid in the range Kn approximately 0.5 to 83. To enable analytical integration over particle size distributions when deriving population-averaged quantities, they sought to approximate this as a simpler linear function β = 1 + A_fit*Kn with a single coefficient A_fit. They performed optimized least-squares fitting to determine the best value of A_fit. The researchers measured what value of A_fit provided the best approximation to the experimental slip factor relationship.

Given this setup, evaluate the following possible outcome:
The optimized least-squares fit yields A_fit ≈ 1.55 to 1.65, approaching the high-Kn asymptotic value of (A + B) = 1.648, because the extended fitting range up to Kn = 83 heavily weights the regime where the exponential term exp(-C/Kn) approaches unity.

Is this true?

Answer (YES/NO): YES